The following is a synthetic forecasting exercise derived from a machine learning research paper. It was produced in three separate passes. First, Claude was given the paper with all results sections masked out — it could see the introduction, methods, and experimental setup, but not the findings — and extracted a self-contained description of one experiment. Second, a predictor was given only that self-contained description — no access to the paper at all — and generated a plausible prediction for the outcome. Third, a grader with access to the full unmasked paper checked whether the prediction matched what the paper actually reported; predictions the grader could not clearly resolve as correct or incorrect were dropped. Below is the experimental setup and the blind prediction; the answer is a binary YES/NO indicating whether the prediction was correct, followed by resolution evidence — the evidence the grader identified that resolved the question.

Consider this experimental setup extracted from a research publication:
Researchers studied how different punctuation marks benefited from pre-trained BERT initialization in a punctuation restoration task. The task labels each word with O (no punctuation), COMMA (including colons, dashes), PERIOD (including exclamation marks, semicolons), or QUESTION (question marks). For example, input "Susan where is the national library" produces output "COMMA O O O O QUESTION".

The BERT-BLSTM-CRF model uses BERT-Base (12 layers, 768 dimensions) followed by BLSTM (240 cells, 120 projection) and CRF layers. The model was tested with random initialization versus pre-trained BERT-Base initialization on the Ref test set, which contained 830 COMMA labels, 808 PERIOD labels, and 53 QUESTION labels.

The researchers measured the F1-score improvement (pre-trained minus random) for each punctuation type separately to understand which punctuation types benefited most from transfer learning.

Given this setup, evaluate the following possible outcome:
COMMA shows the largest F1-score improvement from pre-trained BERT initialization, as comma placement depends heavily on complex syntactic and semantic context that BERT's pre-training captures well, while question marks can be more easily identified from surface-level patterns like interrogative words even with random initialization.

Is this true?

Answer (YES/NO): YES